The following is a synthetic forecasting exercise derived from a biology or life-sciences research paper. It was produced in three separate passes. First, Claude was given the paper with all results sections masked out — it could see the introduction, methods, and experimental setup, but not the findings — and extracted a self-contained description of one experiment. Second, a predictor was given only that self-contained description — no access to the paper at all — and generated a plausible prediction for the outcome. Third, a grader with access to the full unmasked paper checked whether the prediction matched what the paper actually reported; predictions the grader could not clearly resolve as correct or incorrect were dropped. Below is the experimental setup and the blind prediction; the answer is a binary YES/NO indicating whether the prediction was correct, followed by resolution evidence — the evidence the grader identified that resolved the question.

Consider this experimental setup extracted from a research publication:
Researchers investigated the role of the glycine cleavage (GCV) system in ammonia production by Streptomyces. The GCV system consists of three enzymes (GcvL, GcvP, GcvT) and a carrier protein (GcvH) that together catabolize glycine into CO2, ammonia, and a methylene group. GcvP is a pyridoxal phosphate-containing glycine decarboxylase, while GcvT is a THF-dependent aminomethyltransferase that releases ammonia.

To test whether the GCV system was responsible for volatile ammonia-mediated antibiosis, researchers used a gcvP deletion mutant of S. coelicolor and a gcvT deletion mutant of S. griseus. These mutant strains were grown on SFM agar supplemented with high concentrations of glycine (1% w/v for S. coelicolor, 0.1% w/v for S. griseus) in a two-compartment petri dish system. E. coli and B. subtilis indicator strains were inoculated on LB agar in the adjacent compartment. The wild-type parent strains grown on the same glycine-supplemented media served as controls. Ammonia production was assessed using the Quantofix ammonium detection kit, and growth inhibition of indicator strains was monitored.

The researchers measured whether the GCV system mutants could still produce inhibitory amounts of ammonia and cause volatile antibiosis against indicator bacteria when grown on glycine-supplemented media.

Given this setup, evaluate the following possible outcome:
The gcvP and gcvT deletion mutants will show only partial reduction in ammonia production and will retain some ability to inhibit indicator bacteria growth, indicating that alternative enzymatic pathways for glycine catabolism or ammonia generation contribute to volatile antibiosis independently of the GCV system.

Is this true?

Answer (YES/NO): NO